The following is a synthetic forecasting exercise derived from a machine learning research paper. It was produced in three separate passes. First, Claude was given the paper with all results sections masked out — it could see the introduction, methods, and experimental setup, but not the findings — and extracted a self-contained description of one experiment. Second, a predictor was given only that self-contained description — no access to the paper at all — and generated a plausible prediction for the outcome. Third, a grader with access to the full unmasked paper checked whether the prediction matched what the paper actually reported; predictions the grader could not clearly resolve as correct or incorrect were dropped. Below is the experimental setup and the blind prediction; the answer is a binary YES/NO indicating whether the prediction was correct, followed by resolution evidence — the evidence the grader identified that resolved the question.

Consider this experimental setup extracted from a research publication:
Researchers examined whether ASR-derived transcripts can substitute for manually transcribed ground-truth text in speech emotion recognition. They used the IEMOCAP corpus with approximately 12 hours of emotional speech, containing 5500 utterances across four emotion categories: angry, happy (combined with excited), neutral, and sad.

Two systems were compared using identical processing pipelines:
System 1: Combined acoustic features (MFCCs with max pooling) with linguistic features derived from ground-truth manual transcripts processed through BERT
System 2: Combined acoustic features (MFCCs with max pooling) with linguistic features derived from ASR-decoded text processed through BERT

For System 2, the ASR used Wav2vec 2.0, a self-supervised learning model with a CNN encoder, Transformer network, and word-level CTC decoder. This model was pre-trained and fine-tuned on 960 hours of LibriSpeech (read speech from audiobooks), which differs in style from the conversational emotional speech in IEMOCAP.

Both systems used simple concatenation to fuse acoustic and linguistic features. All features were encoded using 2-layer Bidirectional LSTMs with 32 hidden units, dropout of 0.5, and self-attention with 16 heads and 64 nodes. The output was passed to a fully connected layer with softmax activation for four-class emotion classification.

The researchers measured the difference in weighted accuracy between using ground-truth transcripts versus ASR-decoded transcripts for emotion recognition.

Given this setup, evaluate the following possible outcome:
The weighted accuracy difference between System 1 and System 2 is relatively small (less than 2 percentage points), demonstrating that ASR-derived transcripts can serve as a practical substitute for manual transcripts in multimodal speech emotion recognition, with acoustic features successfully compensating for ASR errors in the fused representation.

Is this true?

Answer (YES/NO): NO